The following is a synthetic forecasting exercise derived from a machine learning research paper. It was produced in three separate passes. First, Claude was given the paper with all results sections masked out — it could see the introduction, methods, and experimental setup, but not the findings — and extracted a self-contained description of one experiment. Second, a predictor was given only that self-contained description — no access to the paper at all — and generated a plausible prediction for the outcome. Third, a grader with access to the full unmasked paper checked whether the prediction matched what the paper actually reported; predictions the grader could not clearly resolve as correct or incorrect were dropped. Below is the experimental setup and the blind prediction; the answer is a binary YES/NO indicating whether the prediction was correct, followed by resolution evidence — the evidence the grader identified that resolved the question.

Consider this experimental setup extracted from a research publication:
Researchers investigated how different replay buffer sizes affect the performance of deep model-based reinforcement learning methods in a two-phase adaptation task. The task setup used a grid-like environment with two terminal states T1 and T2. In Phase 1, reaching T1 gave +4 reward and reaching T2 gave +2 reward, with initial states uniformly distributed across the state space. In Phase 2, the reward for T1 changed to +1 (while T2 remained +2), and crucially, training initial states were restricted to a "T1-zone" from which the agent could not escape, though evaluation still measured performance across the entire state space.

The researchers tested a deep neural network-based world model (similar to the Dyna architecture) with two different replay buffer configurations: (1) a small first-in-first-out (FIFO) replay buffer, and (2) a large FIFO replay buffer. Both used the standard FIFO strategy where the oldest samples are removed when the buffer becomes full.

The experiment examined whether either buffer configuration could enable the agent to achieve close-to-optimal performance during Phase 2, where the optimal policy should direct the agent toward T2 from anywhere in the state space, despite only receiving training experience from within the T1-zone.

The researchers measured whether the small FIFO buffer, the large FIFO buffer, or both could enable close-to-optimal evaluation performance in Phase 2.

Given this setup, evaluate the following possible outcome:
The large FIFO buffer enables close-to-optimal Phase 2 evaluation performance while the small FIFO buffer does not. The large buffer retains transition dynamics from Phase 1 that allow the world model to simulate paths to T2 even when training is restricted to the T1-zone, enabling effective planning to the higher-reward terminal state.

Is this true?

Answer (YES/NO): NO